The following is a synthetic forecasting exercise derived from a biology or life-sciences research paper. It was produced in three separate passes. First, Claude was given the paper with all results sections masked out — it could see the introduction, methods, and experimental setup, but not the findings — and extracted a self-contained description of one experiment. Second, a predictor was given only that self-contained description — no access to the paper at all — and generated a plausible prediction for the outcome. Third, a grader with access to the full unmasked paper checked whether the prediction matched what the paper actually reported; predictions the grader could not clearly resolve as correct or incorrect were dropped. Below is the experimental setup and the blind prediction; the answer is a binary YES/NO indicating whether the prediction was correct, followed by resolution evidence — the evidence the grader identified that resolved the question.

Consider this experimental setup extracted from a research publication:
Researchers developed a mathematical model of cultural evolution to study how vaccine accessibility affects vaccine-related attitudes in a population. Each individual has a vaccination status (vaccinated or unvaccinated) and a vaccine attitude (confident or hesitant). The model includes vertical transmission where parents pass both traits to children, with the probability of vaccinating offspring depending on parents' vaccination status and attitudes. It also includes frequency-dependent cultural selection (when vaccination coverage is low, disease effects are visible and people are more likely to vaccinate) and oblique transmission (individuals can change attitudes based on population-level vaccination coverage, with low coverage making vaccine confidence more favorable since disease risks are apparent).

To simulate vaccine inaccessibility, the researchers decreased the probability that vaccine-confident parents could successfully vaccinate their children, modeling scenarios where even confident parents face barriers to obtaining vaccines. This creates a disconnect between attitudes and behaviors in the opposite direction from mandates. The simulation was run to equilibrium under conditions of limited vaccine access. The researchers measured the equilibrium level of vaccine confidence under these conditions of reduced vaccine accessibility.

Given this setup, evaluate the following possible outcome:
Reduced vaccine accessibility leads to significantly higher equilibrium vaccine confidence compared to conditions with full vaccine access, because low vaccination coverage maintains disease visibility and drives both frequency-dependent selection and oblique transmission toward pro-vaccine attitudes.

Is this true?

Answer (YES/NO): NO